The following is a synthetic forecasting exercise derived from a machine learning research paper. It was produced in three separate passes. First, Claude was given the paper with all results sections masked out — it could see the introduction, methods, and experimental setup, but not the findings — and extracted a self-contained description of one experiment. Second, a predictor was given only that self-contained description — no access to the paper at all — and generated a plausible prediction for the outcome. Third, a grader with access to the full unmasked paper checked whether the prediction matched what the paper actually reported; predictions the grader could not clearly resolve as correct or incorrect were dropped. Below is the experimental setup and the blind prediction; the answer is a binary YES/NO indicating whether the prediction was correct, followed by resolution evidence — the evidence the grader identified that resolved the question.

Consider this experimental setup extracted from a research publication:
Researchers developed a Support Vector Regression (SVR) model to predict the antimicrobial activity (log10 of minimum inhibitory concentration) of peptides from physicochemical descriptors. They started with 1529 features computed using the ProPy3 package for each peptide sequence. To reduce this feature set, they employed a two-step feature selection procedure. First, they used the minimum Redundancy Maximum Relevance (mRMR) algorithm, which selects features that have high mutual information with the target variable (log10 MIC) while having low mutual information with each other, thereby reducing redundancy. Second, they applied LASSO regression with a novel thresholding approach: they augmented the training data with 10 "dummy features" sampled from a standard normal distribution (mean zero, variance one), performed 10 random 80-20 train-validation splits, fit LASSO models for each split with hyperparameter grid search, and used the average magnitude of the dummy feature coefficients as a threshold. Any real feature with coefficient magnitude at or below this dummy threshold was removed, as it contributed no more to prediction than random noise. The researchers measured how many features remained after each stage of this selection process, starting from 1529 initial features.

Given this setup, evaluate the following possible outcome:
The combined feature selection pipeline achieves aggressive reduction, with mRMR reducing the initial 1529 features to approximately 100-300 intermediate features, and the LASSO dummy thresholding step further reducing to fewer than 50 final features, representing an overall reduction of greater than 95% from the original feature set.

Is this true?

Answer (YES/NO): NO